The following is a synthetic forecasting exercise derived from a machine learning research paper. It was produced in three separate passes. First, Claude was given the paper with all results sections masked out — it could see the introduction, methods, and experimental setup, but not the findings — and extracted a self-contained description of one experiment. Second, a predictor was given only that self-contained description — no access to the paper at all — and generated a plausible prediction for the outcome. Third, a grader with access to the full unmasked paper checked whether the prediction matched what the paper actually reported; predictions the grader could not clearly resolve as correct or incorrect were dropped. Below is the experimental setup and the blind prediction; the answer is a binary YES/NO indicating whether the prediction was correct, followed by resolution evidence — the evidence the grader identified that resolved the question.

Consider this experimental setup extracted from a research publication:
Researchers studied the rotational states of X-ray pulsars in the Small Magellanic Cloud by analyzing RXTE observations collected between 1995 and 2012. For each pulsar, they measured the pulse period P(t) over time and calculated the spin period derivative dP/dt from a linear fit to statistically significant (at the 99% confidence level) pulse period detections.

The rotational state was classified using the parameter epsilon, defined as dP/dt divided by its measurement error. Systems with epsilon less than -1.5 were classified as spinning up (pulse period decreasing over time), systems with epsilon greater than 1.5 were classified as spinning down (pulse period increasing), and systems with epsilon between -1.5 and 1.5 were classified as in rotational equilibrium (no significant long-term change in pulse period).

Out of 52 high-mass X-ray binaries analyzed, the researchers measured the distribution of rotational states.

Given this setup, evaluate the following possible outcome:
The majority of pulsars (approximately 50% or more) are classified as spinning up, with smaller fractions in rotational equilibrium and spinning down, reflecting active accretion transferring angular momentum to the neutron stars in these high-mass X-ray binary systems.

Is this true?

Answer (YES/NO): NO